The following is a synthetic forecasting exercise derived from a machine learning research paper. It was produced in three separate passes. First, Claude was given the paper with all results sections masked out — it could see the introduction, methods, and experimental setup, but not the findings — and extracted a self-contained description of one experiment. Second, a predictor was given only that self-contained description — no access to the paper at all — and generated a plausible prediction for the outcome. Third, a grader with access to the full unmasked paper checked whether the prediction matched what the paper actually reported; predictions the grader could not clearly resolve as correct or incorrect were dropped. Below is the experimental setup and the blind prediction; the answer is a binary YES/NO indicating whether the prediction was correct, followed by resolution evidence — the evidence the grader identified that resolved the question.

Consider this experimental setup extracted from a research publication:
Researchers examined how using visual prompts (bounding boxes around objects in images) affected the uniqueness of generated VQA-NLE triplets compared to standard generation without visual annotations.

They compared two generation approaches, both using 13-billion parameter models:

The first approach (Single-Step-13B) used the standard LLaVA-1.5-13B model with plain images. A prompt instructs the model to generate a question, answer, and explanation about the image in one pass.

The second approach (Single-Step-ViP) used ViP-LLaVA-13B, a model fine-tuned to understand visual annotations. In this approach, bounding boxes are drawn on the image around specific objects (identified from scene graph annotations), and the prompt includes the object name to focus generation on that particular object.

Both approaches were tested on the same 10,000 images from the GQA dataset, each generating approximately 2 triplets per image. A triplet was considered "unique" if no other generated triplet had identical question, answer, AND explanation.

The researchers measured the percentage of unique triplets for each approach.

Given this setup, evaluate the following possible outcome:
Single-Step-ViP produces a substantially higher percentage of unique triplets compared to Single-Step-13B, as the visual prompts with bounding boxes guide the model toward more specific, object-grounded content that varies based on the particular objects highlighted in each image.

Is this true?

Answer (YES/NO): YES